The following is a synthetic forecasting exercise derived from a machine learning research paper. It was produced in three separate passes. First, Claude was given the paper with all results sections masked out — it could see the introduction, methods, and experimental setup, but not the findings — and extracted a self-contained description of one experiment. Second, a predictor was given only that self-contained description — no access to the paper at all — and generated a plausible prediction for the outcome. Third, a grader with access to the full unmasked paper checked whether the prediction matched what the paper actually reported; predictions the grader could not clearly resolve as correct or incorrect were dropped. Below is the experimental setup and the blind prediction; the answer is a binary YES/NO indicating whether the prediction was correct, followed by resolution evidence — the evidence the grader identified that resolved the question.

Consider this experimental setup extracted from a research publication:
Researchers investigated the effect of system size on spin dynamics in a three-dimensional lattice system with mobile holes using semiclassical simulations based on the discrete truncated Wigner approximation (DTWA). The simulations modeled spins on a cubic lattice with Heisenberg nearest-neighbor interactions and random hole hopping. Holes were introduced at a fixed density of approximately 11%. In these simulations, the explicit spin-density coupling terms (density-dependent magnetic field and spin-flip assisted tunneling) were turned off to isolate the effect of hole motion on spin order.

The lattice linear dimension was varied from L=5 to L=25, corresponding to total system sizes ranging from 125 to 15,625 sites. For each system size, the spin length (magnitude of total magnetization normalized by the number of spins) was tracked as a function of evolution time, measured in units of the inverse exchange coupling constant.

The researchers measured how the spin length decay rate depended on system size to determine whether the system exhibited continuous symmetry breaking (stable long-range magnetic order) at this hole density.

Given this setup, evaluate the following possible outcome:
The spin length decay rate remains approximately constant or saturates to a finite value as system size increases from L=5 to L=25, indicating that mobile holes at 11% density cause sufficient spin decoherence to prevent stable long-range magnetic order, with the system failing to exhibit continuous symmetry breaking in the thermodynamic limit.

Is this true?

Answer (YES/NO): YES